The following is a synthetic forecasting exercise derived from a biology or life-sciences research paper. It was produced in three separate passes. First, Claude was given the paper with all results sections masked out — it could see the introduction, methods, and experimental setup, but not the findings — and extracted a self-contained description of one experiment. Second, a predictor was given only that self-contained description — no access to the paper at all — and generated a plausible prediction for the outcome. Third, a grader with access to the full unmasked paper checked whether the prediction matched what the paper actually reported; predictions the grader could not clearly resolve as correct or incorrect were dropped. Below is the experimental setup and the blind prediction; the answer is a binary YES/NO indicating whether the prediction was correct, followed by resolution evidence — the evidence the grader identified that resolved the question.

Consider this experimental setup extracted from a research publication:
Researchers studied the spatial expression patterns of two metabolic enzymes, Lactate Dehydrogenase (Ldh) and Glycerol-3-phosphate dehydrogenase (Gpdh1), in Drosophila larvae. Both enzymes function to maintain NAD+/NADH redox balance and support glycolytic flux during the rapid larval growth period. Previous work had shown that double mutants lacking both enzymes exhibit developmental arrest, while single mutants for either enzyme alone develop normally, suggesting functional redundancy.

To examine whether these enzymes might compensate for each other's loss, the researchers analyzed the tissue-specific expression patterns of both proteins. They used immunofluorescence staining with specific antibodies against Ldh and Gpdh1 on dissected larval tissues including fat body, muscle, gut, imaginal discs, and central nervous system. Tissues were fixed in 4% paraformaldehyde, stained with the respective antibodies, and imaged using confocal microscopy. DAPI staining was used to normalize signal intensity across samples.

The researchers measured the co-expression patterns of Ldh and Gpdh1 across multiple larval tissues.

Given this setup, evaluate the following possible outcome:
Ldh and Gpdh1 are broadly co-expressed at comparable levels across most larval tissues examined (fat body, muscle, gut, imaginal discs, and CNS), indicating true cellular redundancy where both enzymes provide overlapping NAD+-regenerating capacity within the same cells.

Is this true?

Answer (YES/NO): NO